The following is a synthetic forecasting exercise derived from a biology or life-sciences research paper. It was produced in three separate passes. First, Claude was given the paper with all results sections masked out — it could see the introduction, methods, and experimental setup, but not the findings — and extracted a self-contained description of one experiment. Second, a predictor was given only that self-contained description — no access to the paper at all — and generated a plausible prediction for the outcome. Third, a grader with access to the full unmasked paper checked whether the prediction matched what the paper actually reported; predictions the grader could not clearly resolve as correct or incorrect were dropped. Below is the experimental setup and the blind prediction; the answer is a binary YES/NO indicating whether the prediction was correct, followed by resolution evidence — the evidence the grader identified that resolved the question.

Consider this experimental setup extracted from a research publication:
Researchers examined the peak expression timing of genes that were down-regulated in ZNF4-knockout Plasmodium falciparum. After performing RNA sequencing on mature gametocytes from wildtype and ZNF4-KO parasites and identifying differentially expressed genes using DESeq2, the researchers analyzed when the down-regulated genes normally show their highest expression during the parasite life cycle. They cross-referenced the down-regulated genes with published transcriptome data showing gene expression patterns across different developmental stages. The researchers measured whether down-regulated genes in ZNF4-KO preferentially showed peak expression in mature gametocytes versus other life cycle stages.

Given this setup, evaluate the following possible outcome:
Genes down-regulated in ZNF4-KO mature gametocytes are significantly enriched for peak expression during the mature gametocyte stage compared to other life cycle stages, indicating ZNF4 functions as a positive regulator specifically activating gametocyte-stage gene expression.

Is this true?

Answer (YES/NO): YES